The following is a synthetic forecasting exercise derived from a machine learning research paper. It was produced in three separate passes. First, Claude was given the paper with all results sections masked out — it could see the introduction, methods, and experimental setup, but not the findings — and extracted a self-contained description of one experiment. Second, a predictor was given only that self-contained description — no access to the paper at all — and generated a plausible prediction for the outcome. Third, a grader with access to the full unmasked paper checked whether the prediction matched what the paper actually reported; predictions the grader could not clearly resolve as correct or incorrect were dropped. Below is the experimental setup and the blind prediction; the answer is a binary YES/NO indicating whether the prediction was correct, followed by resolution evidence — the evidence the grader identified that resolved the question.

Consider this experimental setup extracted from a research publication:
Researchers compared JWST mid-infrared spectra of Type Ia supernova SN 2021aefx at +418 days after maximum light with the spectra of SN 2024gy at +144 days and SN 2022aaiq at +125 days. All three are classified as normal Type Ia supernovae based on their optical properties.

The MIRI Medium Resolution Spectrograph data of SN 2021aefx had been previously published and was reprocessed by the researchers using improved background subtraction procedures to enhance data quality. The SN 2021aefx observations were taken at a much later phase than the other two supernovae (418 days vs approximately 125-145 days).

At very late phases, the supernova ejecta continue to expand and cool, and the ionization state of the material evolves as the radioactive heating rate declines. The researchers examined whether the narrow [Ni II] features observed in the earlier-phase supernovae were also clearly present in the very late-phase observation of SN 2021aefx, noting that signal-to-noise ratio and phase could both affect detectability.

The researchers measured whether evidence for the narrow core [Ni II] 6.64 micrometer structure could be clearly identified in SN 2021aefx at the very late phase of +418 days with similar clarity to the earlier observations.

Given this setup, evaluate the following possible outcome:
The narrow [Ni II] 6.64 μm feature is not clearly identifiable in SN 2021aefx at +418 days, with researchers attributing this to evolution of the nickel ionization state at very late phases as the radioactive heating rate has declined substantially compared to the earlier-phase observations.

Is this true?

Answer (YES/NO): NO